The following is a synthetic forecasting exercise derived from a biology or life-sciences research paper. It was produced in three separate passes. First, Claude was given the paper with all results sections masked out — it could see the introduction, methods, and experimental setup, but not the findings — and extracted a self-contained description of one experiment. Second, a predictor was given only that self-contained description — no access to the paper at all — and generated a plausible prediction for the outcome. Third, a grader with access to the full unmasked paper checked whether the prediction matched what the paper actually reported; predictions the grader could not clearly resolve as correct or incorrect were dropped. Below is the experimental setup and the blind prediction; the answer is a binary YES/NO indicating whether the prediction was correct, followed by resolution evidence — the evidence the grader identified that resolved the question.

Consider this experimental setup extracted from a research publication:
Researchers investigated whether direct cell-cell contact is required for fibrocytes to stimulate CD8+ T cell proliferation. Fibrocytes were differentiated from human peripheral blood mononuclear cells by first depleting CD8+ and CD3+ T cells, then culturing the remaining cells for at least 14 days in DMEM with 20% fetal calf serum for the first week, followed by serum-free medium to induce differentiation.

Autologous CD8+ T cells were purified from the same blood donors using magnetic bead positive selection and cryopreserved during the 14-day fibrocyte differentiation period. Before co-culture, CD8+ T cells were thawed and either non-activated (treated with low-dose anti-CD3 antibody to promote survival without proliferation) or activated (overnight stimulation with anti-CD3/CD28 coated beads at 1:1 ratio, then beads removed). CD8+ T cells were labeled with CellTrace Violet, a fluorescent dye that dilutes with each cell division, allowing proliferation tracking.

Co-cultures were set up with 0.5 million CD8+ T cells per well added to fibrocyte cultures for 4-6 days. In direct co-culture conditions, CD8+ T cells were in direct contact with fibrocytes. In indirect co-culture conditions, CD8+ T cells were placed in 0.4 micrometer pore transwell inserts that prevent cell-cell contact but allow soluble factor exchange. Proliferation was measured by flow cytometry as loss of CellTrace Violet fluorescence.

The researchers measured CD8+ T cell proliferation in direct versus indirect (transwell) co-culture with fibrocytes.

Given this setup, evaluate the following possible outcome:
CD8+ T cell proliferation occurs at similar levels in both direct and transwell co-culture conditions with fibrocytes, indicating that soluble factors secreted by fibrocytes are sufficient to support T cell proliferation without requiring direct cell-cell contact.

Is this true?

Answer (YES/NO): NO